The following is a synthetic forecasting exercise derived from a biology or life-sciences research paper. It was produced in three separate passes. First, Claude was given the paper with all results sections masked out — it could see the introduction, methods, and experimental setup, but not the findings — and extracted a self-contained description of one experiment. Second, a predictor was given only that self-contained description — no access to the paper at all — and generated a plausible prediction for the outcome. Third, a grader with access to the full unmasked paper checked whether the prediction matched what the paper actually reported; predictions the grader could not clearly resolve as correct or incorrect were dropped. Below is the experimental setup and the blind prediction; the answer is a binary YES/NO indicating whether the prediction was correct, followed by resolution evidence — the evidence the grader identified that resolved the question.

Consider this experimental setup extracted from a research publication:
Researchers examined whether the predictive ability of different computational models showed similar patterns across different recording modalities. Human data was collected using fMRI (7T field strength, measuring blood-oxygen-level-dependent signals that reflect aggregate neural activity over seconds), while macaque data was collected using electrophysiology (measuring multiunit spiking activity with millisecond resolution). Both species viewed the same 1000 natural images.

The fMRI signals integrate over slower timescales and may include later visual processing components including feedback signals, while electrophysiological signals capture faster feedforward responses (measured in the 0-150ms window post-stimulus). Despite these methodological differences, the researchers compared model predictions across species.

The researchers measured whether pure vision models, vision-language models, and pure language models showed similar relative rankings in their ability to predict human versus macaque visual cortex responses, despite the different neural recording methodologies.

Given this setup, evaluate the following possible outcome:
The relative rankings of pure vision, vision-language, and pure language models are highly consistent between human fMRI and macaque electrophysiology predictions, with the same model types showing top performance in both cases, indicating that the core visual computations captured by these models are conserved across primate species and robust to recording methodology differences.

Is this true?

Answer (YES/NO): YES